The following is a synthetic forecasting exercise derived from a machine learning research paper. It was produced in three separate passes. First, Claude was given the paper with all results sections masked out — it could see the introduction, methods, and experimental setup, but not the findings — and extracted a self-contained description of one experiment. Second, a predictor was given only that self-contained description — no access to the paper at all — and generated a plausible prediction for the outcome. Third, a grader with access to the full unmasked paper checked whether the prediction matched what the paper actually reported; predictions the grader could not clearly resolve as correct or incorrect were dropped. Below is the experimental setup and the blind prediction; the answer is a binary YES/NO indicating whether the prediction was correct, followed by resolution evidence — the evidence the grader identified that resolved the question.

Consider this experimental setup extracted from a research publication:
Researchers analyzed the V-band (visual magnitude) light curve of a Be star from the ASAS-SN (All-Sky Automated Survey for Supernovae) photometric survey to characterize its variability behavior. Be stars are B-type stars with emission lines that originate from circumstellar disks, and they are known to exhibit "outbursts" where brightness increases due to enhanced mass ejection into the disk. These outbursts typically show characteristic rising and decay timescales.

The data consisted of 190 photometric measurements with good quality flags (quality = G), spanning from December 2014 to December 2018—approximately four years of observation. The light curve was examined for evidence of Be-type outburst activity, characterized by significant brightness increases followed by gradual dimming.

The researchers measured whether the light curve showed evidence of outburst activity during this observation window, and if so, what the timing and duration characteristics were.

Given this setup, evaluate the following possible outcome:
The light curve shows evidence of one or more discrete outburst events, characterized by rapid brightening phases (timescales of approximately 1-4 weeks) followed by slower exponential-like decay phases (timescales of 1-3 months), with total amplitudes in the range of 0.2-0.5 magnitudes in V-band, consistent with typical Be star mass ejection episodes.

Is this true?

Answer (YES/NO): NO